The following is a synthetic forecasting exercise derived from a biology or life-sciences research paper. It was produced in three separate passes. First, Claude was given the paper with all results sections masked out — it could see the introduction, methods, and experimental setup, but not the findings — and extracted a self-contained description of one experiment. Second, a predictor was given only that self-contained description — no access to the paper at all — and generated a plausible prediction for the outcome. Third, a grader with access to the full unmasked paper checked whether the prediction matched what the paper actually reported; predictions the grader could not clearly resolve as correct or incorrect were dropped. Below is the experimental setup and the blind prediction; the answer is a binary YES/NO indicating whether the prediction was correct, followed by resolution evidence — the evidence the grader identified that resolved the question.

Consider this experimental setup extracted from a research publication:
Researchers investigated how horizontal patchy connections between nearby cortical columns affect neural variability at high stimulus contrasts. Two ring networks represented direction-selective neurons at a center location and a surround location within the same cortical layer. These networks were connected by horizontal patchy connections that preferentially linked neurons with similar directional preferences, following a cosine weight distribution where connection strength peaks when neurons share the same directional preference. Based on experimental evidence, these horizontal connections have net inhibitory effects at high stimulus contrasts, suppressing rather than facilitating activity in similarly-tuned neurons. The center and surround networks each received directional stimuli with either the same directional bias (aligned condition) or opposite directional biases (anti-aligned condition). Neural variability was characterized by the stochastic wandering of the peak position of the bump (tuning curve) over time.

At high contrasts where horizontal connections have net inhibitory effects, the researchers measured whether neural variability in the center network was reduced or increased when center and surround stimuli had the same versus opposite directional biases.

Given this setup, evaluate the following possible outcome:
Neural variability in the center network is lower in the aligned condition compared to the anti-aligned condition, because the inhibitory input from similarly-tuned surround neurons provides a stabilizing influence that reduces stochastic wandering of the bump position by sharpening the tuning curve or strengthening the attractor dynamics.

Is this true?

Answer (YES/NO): NO